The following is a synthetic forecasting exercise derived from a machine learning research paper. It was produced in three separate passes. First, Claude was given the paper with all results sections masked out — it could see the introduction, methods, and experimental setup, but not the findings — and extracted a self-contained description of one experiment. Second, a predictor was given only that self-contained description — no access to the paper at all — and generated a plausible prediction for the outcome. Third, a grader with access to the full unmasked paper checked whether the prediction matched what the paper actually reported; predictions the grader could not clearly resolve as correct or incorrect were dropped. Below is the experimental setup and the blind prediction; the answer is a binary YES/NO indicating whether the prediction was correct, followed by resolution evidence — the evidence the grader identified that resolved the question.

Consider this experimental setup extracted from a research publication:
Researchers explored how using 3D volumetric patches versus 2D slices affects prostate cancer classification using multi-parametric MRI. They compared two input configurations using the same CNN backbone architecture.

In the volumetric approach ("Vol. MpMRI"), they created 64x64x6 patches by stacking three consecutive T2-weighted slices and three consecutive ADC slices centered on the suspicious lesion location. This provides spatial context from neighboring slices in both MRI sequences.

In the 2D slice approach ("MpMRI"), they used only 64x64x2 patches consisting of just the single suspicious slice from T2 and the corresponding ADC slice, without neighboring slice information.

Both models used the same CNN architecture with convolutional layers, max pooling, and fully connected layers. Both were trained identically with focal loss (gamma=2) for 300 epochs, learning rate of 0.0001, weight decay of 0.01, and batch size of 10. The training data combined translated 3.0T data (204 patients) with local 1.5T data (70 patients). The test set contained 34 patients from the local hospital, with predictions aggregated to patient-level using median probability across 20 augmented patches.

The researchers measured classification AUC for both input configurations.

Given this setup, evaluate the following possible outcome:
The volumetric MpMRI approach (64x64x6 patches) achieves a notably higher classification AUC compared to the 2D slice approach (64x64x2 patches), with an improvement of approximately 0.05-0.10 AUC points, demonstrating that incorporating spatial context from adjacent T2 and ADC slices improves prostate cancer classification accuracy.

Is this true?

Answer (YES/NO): NO